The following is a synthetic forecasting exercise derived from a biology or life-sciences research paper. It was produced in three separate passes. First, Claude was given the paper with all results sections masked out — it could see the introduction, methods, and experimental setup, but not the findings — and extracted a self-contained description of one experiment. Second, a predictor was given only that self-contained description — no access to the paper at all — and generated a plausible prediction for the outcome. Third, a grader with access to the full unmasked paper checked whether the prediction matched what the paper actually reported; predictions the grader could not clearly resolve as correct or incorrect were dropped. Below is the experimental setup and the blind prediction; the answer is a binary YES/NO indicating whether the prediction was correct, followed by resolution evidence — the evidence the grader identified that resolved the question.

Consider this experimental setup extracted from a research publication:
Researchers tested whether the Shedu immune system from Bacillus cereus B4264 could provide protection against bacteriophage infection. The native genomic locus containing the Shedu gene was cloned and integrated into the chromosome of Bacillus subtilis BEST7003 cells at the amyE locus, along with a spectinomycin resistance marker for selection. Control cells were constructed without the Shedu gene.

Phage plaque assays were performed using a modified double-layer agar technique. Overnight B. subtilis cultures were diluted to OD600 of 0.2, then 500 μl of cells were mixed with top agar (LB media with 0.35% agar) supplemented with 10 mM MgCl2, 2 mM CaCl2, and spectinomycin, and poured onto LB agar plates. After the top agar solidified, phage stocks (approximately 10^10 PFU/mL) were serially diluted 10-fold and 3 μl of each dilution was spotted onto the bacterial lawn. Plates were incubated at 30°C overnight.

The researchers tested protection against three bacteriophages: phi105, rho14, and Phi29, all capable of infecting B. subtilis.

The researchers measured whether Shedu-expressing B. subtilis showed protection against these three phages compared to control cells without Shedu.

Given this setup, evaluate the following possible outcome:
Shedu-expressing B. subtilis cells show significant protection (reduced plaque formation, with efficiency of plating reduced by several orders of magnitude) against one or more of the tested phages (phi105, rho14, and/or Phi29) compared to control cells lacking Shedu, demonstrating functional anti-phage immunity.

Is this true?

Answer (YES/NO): YES